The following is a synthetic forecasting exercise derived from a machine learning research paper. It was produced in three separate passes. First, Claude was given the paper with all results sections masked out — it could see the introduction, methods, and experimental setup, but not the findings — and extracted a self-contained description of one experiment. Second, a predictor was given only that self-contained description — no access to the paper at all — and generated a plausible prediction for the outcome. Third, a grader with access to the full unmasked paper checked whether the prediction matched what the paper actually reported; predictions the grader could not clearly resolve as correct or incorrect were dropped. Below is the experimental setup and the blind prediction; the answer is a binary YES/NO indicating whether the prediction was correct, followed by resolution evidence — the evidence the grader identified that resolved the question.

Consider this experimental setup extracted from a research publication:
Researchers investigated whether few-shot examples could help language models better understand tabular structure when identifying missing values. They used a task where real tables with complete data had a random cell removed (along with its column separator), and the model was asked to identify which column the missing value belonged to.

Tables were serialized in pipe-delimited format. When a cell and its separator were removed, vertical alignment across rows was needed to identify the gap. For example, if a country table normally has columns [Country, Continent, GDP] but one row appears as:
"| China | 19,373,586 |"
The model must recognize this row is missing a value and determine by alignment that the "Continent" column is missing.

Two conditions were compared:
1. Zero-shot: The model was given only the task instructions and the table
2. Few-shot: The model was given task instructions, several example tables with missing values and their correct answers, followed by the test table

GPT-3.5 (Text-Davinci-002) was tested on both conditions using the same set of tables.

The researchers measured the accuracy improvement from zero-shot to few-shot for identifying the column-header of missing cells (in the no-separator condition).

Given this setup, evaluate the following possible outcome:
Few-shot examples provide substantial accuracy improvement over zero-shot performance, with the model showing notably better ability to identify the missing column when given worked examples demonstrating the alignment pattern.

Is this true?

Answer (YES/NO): YES